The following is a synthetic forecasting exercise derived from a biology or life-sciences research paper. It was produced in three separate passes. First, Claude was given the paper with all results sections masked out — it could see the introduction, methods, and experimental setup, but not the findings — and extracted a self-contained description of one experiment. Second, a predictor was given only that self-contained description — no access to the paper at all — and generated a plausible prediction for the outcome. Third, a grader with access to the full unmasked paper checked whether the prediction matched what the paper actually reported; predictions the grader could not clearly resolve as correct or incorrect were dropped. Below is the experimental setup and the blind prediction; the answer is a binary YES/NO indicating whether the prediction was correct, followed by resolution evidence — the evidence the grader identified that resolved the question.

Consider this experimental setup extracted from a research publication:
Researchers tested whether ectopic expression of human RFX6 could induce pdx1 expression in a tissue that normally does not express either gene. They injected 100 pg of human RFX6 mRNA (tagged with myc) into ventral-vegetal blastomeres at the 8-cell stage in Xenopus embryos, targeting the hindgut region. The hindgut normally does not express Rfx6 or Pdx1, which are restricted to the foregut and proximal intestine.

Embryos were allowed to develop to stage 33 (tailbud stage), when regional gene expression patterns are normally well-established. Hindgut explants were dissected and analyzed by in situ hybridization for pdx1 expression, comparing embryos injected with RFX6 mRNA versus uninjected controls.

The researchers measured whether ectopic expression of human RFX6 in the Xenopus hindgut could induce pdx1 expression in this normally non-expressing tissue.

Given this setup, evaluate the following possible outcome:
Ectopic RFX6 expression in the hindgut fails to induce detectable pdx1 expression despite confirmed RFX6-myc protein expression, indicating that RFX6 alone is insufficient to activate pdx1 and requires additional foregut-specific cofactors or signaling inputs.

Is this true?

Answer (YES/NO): NO